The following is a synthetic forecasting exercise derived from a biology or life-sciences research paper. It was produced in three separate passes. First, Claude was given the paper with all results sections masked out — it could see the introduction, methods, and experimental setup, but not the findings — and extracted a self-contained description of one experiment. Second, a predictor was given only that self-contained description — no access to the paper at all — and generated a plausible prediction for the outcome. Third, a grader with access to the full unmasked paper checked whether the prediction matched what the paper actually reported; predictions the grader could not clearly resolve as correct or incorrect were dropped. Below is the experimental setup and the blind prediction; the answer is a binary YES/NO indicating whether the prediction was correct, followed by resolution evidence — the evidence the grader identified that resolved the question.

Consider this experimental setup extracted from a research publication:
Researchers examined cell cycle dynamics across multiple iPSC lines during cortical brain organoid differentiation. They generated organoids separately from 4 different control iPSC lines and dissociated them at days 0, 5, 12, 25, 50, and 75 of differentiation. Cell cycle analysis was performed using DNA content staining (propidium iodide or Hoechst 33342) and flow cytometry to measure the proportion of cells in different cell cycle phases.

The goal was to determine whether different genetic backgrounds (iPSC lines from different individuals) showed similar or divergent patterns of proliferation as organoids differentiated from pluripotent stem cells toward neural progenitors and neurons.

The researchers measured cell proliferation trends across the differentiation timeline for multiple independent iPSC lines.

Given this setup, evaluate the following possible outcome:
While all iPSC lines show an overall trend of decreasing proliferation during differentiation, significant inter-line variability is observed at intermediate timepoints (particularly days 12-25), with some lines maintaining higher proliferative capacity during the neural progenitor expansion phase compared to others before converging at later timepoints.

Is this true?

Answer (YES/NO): NO